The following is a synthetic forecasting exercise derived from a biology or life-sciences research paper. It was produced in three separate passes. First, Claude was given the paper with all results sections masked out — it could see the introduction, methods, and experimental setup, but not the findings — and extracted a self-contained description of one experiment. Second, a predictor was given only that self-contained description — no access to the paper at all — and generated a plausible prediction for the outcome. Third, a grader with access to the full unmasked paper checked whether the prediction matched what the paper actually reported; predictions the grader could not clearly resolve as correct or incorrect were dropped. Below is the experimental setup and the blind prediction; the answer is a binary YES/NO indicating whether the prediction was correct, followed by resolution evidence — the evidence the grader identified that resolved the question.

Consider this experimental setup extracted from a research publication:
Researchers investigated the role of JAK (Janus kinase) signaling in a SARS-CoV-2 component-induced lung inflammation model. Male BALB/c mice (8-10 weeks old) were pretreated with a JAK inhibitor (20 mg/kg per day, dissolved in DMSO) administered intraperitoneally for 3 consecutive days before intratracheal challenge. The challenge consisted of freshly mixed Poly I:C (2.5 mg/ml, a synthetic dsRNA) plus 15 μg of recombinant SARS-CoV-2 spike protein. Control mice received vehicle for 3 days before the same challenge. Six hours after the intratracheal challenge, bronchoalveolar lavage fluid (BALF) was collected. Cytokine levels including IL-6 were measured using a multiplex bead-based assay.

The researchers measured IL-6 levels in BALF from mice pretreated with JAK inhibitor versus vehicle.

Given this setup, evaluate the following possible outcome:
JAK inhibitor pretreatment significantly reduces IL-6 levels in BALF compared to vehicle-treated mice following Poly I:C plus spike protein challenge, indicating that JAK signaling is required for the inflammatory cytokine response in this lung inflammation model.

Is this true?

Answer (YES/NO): YES